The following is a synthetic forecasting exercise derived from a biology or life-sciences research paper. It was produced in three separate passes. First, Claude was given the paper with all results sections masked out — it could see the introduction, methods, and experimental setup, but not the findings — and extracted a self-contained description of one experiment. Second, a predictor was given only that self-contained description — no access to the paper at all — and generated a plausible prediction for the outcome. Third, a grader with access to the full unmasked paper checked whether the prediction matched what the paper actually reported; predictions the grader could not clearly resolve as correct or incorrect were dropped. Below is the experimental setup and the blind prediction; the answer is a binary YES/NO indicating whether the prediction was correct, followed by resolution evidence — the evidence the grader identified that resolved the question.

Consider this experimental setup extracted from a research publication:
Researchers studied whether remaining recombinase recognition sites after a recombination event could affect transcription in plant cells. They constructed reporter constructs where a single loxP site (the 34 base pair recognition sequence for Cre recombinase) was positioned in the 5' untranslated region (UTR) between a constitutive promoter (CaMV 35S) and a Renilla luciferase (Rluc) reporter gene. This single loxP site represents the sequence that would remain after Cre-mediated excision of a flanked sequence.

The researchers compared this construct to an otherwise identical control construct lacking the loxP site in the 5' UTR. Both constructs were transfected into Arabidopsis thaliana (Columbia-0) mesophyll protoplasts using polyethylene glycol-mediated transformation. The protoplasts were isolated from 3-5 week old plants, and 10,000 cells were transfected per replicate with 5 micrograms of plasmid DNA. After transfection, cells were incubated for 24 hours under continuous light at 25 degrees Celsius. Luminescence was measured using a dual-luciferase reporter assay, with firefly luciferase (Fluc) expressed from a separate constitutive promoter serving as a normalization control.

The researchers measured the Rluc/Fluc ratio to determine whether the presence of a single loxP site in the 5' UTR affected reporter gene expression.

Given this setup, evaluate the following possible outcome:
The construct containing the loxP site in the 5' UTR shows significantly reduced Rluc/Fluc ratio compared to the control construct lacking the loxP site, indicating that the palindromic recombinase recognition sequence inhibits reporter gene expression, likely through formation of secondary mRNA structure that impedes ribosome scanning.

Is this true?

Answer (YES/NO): NO